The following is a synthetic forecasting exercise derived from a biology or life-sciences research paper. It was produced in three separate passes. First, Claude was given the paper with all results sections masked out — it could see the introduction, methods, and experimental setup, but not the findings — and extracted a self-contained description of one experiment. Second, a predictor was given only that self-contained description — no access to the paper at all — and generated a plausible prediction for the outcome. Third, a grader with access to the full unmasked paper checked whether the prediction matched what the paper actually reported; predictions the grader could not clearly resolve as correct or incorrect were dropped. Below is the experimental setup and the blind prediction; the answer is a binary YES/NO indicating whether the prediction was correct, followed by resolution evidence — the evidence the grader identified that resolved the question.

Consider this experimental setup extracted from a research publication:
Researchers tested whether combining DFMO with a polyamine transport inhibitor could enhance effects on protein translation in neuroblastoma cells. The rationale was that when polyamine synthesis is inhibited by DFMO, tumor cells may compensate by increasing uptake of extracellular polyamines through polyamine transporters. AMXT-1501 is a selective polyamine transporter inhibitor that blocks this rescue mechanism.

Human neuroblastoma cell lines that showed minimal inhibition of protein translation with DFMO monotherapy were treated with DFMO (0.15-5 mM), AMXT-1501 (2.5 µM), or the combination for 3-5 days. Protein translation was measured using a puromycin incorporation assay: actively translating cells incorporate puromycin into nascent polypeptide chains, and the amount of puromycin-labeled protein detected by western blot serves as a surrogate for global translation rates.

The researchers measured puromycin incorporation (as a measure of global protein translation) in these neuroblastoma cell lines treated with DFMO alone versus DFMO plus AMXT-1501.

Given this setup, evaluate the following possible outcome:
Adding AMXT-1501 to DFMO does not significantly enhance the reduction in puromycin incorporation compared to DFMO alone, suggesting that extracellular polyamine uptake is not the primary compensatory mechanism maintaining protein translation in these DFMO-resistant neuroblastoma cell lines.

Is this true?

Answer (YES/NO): NO